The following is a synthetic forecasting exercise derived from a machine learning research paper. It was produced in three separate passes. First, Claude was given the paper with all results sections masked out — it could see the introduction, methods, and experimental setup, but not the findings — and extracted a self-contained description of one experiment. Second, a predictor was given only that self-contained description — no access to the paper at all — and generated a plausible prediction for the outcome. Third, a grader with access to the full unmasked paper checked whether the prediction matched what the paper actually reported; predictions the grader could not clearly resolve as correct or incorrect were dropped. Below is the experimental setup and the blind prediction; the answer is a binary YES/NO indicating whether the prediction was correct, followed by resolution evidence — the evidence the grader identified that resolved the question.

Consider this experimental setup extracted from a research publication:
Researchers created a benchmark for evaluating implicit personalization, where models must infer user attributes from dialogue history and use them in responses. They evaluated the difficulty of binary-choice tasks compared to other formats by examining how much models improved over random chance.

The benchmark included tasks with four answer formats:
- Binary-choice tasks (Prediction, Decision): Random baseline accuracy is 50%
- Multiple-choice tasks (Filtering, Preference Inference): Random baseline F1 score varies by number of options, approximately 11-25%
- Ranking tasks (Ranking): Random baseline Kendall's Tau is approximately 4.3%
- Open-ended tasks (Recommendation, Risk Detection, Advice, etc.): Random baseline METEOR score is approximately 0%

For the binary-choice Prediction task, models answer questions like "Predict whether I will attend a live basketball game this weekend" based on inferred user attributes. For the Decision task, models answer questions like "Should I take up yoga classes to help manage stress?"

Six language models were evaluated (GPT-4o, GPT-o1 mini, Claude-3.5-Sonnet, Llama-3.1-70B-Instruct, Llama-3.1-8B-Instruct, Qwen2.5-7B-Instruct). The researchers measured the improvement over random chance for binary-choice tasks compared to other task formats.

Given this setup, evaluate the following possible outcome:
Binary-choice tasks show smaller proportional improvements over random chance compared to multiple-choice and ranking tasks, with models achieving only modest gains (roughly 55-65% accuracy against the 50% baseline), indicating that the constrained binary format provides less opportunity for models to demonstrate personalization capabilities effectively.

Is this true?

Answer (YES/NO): NO